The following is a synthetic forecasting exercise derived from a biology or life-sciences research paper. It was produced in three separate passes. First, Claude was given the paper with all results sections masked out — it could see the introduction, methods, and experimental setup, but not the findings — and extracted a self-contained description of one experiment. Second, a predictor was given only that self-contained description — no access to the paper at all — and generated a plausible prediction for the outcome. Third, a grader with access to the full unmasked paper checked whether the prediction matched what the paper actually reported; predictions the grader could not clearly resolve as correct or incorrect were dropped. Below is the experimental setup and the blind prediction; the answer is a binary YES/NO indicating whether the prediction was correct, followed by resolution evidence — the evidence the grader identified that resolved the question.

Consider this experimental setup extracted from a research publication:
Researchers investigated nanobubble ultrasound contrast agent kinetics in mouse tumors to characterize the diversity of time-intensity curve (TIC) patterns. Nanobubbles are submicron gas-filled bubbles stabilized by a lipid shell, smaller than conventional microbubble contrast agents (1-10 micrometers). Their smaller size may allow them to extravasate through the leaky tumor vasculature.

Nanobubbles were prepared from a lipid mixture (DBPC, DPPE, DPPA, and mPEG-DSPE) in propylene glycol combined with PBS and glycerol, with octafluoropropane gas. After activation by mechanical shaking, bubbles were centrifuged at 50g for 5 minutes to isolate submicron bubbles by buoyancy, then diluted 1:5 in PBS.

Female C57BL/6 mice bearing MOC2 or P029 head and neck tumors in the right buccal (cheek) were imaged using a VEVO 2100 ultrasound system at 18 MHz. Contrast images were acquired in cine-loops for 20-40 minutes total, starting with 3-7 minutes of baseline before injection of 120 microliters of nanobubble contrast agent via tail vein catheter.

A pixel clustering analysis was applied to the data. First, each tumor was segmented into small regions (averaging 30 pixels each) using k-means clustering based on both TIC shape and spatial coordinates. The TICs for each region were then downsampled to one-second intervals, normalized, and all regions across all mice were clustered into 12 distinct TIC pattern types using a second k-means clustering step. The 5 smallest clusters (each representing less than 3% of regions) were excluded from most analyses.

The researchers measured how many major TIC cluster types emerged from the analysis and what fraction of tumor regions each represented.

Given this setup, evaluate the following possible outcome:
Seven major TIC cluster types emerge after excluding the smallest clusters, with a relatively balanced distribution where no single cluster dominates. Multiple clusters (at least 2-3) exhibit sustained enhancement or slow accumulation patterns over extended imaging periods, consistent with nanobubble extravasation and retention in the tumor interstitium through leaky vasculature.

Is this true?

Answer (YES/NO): NO